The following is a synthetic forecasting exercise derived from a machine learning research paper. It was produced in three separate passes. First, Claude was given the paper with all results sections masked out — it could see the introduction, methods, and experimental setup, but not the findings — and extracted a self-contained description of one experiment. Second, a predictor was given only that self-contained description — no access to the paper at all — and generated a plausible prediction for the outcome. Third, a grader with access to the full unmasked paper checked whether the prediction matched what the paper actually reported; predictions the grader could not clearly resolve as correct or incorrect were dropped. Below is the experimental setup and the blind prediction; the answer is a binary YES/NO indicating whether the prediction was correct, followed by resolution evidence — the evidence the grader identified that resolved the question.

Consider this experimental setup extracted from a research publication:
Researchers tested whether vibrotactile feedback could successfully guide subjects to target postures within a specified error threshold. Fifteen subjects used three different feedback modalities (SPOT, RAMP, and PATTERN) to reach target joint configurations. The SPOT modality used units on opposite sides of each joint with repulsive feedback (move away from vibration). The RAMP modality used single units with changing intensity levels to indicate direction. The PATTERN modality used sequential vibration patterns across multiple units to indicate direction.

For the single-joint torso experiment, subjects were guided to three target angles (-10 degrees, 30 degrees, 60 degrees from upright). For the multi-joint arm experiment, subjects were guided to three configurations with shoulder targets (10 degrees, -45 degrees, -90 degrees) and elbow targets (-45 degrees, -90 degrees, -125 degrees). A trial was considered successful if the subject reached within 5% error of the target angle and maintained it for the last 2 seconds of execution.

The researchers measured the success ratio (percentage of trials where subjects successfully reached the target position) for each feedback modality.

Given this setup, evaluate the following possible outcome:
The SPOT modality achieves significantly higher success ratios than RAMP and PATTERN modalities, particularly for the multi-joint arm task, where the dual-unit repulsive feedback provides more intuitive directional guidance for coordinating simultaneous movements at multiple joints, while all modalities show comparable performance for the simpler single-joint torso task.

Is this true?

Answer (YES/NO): NO